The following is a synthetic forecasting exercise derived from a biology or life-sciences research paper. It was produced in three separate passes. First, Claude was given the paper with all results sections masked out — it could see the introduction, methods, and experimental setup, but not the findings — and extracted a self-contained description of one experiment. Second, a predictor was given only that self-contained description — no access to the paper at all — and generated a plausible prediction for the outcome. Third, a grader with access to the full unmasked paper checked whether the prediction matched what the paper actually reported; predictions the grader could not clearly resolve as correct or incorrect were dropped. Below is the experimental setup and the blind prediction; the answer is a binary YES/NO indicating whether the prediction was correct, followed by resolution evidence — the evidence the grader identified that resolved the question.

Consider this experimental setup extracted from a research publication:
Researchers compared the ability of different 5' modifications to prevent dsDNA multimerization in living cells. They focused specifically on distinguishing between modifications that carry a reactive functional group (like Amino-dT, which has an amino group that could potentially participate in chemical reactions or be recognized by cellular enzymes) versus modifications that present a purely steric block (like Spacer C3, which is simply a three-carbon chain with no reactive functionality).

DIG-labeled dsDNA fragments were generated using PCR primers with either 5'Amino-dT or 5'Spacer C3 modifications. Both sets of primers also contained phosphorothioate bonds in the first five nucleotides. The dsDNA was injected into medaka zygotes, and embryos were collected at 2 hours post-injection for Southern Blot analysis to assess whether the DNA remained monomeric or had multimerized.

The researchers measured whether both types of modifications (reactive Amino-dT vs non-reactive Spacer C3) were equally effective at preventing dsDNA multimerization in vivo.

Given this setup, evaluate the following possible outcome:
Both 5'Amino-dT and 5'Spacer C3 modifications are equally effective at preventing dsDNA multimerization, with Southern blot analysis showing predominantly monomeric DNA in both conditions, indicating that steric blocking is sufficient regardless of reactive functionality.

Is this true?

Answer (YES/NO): NO